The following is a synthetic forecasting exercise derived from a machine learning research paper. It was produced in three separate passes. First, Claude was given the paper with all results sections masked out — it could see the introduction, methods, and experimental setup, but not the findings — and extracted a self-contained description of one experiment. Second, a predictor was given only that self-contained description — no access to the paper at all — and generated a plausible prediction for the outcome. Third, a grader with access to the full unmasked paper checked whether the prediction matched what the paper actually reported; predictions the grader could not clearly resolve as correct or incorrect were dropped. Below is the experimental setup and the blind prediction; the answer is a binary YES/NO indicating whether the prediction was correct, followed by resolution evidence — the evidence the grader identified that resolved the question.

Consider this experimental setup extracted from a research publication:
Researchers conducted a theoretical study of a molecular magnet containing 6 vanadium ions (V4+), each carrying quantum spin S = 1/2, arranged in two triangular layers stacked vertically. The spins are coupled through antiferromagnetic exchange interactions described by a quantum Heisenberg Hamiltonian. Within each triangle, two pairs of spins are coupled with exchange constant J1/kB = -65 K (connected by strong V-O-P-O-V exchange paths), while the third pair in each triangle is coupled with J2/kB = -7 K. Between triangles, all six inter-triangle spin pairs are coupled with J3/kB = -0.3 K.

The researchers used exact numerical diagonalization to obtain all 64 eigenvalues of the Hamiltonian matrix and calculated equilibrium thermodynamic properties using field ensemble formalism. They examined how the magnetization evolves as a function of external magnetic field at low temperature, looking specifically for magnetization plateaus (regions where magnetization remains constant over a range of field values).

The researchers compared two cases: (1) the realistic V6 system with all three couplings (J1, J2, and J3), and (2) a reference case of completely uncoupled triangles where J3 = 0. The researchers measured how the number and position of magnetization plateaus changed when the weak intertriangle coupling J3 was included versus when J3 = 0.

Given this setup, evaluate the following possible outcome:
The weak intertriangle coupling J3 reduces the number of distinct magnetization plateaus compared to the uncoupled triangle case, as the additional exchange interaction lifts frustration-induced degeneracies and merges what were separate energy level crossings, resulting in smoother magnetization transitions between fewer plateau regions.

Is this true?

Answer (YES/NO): NO